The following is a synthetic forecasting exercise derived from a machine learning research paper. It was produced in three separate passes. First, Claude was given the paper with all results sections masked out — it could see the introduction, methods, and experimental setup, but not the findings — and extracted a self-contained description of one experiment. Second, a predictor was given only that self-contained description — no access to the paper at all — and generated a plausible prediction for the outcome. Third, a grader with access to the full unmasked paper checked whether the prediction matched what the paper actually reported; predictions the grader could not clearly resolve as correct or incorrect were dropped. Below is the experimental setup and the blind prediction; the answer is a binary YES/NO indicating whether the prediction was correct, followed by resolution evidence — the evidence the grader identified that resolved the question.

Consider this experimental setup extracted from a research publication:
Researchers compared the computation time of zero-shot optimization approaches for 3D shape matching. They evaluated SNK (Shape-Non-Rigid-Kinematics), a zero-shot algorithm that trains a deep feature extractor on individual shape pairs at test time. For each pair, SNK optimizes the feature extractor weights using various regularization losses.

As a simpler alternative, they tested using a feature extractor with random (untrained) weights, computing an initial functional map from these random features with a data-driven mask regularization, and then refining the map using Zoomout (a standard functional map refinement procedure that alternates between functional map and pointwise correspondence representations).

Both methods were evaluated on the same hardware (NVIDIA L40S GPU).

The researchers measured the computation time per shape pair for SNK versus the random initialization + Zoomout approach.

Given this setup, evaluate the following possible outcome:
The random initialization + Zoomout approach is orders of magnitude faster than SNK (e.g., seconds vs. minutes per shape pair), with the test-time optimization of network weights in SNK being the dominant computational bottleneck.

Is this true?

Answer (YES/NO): YES